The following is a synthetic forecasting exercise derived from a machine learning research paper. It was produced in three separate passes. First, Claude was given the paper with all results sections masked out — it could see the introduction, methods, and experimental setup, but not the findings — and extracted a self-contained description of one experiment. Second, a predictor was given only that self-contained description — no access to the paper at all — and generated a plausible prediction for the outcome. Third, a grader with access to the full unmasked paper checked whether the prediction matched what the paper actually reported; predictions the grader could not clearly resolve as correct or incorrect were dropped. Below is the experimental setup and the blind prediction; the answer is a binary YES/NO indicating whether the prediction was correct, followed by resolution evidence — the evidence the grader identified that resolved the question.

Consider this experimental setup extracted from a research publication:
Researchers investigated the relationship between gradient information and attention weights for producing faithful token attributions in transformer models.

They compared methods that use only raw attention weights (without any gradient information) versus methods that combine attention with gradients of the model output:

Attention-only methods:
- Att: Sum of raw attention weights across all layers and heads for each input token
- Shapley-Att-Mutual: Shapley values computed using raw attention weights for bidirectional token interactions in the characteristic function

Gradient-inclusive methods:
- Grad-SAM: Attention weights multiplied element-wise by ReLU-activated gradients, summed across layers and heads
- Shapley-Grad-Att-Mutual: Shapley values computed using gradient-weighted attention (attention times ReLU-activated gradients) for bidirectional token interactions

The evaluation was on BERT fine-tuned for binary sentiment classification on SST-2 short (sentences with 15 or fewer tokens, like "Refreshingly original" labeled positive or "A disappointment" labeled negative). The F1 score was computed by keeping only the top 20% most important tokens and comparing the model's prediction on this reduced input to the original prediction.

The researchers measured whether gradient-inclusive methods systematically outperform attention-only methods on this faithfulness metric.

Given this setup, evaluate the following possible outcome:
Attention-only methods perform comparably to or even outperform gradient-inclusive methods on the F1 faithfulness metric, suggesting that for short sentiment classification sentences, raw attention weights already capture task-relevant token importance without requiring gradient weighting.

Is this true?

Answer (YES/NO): NO